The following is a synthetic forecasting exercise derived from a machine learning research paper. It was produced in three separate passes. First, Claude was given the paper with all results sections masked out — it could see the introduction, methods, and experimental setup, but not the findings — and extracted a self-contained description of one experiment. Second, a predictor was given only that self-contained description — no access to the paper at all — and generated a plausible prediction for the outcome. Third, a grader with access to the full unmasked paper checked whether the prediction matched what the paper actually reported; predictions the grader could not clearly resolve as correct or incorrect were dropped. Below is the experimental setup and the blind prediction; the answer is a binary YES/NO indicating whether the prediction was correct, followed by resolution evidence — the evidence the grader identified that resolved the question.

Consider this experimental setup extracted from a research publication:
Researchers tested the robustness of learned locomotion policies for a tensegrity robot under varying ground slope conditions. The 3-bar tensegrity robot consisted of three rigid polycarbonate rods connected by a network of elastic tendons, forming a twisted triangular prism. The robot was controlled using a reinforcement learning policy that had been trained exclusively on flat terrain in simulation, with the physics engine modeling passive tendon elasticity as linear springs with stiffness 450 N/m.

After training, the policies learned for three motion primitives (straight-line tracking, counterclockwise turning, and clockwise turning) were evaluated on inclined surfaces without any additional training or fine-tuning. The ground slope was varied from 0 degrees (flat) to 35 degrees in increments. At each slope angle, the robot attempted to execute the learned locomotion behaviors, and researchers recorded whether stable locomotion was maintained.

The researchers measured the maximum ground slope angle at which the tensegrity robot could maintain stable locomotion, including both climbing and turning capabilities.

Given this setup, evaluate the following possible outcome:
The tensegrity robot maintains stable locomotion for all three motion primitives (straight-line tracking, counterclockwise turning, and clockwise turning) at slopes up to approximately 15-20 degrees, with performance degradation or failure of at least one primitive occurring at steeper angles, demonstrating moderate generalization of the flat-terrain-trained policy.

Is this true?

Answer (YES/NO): NO